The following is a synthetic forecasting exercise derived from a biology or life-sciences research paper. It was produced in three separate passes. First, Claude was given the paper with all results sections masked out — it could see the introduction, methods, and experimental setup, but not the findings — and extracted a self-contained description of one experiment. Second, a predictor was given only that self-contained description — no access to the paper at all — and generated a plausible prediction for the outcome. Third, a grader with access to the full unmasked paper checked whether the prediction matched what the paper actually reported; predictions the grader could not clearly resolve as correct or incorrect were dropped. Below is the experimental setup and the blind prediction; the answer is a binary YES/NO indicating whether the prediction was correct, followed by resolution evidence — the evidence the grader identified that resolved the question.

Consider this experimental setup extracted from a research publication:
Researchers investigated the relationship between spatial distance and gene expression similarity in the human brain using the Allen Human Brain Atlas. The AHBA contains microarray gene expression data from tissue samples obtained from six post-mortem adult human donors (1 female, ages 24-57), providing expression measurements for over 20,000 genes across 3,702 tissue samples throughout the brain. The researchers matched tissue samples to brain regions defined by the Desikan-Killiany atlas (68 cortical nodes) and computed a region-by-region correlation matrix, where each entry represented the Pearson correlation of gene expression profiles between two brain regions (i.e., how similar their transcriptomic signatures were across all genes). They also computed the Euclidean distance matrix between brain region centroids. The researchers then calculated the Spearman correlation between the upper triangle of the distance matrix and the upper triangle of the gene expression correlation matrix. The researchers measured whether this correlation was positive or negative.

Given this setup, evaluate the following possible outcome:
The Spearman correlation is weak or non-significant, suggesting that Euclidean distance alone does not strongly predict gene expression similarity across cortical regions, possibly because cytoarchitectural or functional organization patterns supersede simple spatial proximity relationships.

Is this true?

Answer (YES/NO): NO